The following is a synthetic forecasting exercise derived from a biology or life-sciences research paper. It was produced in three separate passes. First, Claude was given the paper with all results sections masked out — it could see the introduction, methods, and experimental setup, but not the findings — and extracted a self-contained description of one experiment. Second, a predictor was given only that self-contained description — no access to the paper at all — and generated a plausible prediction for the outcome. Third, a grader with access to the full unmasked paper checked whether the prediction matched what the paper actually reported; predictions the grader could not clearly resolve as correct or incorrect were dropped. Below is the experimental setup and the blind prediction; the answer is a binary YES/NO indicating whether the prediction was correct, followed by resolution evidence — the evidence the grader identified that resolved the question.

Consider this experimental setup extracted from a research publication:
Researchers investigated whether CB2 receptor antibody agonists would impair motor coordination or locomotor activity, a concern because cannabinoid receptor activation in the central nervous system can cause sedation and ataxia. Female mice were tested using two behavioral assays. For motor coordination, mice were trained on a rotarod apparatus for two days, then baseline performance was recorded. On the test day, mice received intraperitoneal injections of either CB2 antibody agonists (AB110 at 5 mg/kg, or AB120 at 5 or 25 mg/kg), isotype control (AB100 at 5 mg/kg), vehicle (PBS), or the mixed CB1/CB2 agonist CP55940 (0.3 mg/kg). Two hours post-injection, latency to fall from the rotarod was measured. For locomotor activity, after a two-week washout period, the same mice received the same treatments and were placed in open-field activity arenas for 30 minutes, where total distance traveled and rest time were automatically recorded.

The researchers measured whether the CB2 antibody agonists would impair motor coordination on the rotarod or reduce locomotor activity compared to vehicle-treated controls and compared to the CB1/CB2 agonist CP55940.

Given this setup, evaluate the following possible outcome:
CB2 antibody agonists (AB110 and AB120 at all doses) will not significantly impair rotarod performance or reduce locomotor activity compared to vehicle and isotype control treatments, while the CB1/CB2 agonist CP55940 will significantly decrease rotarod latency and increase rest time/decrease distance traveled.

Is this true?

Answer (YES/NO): YES